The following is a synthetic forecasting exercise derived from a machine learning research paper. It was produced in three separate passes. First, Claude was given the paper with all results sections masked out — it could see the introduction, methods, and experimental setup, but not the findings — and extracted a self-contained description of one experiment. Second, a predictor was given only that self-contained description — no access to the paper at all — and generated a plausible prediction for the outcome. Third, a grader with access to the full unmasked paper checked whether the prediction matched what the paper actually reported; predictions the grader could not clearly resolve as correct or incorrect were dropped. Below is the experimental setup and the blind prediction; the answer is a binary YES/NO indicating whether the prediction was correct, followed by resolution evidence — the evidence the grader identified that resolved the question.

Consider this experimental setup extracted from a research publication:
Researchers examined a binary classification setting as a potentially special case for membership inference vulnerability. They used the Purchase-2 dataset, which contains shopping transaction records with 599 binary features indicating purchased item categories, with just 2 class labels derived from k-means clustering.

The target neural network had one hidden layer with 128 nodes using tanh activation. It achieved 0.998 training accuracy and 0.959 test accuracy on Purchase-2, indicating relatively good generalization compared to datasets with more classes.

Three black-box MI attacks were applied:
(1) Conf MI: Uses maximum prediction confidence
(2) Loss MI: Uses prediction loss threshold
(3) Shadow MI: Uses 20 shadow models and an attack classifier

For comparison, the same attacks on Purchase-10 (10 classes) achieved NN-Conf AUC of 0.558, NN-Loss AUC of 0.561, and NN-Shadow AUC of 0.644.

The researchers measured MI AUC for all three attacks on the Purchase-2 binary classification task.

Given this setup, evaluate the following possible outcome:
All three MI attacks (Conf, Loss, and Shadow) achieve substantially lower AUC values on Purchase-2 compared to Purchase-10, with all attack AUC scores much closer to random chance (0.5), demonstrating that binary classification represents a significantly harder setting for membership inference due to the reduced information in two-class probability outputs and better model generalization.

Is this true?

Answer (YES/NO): NO